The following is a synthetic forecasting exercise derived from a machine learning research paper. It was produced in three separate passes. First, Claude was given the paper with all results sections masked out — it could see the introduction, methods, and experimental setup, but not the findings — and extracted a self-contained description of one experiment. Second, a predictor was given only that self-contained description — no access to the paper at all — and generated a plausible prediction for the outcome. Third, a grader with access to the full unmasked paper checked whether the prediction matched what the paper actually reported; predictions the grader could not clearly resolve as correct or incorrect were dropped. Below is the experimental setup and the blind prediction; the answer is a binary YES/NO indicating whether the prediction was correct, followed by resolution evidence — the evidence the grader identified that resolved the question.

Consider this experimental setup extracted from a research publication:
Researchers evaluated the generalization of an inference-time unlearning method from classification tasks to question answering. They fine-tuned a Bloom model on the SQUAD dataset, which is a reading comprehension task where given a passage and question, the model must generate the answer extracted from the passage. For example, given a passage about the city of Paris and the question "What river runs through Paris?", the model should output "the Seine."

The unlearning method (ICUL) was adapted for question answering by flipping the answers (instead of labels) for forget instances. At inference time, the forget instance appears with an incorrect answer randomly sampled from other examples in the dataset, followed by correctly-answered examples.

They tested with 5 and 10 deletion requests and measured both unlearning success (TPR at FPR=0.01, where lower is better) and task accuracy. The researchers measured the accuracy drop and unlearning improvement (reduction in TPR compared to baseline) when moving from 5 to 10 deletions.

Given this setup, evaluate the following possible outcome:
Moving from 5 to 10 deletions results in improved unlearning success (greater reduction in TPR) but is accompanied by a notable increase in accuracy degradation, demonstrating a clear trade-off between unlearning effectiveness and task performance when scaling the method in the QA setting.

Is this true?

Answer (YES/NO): YES